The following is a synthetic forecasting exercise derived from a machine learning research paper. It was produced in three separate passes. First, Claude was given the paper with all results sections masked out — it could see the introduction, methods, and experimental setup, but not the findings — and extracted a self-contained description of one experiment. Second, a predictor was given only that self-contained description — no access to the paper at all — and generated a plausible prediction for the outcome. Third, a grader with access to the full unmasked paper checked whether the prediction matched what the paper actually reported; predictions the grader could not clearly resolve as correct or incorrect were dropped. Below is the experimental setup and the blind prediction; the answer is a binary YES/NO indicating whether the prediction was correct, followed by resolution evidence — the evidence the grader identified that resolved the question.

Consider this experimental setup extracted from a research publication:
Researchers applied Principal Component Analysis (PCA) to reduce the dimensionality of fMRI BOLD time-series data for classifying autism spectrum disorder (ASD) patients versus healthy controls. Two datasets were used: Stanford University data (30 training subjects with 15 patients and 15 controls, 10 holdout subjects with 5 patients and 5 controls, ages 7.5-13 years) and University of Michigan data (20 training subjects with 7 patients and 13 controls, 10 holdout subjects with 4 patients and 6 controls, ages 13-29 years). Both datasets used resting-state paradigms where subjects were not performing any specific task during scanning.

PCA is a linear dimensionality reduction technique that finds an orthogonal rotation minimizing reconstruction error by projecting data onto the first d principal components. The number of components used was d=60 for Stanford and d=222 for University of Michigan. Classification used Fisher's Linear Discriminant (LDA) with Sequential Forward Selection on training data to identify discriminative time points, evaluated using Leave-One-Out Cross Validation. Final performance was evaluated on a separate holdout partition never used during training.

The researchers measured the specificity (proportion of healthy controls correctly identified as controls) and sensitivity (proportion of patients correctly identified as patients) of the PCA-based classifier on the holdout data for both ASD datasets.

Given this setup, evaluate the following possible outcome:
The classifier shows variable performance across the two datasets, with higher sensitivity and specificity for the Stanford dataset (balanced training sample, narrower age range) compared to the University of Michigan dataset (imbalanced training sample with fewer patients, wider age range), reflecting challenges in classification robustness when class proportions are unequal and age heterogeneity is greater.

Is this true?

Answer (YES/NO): NO